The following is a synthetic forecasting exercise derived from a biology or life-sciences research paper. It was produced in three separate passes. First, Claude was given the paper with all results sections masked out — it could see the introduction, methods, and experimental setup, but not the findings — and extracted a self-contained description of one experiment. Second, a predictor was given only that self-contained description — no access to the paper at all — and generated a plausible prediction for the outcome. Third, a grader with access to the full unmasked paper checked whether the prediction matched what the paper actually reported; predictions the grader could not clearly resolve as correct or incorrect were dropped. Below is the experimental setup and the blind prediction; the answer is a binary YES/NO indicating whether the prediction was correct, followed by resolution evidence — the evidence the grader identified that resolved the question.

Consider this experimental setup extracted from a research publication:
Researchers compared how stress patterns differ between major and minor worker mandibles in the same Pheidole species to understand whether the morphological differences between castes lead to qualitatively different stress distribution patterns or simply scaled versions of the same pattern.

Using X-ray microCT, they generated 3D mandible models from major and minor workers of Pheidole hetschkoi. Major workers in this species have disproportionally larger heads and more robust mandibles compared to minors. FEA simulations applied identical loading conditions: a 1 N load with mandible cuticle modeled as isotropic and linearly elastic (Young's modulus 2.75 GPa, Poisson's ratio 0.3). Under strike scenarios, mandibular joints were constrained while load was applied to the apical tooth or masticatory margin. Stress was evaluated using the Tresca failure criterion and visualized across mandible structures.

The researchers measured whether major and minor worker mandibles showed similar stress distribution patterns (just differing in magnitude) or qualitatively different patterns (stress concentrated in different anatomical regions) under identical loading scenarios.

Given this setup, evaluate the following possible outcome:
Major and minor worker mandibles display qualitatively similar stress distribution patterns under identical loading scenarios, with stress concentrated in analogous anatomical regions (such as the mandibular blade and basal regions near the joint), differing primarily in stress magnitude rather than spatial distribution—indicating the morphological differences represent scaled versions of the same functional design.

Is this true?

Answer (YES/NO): NO